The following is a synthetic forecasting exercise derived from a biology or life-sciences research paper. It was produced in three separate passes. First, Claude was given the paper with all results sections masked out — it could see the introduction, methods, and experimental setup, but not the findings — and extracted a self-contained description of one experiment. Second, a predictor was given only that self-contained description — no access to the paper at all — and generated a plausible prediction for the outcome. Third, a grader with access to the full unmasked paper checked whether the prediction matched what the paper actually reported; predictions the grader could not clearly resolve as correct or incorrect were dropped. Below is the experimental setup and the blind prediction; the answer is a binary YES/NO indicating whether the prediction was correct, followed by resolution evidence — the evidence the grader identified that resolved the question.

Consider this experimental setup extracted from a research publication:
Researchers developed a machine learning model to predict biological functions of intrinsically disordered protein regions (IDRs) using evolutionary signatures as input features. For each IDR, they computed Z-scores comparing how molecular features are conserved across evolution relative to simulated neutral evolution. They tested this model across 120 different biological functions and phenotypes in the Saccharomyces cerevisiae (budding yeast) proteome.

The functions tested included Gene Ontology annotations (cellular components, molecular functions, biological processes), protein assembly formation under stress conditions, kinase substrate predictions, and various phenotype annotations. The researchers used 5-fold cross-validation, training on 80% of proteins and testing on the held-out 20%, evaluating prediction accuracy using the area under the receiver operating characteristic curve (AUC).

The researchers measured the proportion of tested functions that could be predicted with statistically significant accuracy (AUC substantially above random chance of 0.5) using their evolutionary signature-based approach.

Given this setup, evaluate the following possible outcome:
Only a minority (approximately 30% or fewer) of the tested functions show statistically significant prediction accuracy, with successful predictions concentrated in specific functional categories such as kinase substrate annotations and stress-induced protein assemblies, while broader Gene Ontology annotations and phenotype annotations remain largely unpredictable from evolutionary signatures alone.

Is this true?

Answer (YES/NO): NO